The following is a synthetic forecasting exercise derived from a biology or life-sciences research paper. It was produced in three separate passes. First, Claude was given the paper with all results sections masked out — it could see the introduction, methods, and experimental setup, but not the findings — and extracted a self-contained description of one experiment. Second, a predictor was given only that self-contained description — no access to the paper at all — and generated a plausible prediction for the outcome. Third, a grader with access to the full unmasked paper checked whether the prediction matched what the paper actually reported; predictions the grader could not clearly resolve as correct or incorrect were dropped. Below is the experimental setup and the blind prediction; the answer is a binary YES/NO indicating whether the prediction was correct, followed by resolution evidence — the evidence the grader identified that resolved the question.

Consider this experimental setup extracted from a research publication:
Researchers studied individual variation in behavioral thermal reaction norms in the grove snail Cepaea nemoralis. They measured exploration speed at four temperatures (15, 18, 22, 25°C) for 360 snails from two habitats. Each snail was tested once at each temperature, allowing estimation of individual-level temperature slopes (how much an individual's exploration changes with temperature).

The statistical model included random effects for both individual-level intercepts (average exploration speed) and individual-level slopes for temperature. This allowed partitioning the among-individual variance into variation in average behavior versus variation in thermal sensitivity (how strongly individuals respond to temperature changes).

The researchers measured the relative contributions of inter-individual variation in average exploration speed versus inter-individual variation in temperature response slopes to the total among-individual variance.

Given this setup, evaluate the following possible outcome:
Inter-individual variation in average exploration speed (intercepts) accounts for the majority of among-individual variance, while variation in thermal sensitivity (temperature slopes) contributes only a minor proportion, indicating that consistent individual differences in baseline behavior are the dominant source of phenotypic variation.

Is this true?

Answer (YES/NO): YES